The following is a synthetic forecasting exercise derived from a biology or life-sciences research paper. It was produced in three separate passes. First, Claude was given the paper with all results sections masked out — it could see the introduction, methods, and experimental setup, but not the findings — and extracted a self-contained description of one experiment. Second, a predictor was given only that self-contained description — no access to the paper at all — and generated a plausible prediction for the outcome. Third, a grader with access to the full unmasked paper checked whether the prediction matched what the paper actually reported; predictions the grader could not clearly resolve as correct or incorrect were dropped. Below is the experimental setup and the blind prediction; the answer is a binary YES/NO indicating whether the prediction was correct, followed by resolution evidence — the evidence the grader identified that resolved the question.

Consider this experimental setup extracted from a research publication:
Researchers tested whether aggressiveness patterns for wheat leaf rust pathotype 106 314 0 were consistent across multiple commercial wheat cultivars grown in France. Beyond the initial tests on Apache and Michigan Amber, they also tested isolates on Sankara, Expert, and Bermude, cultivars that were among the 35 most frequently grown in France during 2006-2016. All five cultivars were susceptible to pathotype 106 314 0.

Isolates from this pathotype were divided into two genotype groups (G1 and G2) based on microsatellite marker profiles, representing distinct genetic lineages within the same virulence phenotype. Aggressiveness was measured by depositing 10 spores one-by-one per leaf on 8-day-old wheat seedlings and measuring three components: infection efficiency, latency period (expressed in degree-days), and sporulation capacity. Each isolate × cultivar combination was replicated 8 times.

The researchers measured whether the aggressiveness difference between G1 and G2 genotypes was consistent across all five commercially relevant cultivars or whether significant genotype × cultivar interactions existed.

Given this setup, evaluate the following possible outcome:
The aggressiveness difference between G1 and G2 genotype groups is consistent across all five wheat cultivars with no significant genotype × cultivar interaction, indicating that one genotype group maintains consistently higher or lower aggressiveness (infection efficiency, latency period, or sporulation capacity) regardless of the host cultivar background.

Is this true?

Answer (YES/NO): NO